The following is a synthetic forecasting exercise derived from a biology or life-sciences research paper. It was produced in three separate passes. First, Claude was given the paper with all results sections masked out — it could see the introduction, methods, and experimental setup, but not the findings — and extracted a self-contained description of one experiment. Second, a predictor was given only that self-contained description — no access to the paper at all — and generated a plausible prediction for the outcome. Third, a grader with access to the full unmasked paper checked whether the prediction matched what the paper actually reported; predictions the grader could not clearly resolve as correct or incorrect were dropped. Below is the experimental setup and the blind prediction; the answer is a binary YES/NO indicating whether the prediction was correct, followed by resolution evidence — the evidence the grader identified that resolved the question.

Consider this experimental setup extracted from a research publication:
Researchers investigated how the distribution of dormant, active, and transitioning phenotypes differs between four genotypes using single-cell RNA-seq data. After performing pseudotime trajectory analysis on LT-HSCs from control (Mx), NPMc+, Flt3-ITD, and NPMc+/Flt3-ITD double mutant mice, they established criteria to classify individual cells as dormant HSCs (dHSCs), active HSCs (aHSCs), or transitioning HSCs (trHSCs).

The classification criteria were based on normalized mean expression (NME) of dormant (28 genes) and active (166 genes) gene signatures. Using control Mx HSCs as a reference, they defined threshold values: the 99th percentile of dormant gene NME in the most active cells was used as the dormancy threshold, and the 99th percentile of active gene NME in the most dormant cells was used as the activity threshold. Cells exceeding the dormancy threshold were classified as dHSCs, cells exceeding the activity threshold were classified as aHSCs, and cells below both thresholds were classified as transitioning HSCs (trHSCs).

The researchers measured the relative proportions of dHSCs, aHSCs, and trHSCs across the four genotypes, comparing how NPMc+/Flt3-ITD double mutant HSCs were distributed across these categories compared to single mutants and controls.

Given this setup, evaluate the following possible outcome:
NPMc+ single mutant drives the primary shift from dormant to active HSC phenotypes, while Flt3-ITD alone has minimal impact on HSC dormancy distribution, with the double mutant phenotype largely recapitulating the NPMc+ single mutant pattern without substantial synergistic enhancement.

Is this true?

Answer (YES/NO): NO